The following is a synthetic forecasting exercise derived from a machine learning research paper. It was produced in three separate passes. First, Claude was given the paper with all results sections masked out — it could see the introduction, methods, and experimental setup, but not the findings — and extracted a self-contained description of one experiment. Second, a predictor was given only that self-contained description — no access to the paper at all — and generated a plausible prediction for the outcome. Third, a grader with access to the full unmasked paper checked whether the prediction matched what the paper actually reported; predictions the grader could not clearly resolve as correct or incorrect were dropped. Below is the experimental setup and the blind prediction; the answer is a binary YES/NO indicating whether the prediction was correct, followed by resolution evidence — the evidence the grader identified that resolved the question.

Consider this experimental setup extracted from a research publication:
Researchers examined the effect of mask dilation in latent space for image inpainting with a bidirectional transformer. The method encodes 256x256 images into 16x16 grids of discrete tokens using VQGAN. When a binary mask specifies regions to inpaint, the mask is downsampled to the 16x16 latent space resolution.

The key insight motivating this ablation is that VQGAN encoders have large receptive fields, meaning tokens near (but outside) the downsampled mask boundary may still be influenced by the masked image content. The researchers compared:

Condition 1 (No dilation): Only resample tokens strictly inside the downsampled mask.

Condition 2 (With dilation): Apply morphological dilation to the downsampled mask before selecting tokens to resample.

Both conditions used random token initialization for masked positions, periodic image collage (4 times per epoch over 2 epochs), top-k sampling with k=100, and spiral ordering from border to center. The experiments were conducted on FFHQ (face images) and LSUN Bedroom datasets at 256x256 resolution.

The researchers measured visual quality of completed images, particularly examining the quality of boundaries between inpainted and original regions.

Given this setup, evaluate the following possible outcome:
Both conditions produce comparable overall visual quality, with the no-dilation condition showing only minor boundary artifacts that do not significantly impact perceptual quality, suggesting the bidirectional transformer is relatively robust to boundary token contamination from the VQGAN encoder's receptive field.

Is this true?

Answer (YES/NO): NO